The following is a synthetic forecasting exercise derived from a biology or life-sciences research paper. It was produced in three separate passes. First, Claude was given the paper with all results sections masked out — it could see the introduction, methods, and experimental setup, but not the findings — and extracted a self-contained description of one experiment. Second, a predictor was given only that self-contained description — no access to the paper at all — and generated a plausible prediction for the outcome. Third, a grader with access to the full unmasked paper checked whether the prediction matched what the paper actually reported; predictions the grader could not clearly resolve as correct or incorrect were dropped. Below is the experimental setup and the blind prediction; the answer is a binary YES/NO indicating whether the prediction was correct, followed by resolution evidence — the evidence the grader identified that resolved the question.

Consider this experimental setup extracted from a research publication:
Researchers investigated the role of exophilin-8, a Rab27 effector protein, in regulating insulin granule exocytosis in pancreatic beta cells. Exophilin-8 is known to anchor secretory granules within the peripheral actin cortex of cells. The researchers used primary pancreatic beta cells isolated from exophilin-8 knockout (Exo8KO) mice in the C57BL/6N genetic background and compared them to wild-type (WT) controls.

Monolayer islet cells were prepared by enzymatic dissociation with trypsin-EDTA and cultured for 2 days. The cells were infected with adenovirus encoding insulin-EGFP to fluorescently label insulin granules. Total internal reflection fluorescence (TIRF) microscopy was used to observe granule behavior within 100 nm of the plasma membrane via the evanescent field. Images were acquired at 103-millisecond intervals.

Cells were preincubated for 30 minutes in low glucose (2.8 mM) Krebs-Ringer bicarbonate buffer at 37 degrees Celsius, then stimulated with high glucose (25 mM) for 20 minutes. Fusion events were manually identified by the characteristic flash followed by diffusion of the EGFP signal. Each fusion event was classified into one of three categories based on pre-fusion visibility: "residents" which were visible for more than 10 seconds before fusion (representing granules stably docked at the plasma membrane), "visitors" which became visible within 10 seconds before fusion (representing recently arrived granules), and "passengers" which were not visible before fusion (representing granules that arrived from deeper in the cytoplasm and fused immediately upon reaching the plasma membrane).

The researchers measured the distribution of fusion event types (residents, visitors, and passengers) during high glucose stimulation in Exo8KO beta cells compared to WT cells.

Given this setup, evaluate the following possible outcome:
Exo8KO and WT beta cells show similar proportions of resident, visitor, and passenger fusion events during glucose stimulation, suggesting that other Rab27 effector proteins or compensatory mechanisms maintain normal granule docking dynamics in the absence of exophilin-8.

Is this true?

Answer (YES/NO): NO